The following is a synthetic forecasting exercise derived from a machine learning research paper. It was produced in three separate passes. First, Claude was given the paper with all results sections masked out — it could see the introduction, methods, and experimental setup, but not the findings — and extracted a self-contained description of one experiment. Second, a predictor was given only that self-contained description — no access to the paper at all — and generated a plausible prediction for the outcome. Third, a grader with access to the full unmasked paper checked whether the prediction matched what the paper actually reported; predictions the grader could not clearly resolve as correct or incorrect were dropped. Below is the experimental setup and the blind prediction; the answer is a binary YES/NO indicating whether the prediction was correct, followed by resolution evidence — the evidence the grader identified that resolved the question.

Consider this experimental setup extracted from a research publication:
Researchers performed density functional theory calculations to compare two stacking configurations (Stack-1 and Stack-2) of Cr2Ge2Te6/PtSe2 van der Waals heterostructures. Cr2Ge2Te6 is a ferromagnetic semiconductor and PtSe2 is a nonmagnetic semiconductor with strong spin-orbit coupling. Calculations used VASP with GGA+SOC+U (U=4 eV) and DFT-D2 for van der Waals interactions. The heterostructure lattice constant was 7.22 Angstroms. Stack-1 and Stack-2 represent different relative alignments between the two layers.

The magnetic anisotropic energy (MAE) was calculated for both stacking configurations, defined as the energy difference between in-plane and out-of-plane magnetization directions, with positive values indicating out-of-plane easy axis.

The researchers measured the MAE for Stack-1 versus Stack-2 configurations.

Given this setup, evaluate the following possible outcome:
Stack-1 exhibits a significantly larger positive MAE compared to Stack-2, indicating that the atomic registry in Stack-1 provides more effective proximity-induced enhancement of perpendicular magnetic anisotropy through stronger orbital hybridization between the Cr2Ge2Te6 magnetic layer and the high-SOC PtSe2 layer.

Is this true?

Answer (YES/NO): NO